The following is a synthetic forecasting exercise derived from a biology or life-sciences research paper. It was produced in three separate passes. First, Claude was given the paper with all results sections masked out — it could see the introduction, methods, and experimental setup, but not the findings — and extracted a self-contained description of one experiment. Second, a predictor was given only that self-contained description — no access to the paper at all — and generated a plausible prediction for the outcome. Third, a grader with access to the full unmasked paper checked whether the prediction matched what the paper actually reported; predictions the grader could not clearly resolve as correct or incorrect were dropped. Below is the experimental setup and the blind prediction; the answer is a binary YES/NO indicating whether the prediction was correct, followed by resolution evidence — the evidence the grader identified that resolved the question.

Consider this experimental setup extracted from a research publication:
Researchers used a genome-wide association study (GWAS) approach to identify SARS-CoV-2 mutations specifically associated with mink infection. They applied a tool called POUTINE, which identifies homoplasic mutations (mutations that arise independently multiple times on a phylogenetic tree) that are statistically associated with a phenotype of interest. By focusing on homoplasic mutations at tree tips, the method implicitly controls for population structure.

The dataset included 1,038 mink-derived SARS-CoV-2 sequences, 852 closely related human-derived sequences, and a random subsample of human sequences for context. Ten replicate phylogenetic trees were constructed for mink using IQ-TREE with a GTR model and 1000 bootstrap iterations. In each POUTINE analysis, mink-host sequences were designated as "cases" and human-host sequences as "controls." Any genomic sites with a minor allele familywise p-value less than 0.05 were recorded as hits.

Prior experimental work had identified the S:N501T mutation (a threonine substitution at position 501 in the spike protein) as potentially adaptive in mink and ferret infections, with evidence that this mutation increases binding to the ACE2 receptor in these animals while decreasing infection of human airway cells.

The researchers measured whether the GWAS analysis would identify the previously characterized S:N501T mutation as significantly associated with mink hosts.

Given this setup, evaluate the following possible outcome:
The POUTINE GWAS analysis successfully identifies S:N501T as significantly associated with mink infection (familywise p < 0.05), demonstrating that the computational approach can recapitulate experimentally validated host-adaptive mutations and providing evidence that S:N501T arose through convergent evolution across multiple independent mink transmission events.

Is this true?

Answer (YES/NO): YES